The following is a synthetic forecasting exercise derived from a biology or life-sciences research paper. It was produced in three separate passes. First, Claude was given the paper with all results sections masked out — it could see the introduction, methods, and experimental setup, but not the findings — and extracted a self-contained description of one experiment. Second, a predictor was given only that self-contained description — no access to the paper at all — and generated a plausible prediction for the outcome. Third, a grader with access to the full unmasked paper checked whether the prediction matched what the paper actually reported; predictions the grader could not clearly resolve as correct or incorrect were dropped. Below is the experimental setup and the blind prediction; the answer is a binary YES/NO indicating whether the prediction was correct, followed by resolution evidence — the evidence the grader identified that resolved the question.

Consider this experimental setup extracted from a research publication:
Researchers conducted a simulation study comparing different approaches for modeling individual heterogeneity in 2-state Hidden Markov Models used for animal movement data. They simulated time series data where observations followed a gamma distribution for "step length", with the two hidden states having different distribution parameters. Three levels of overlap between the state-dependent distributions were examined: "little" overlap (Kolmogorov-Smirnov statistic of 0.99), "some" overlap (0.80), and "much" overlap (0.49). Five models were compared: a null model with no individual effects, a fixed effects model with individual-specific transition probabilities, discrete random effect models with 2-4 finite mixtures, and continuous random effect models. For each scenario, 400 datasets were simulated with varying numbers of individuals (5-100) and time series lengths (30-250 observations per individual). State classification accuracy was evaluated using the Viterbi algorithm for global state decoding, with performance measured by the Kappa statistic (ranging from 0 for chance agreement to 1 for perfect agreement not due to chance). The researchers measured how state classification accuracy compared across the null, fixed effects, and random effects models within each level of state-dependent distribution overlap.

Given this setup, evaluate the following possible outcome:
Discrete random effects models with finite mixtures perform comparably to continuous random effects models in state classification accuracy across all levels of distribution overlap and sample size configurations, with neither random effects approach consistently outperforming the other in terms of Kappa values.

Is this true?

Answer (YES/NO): YES